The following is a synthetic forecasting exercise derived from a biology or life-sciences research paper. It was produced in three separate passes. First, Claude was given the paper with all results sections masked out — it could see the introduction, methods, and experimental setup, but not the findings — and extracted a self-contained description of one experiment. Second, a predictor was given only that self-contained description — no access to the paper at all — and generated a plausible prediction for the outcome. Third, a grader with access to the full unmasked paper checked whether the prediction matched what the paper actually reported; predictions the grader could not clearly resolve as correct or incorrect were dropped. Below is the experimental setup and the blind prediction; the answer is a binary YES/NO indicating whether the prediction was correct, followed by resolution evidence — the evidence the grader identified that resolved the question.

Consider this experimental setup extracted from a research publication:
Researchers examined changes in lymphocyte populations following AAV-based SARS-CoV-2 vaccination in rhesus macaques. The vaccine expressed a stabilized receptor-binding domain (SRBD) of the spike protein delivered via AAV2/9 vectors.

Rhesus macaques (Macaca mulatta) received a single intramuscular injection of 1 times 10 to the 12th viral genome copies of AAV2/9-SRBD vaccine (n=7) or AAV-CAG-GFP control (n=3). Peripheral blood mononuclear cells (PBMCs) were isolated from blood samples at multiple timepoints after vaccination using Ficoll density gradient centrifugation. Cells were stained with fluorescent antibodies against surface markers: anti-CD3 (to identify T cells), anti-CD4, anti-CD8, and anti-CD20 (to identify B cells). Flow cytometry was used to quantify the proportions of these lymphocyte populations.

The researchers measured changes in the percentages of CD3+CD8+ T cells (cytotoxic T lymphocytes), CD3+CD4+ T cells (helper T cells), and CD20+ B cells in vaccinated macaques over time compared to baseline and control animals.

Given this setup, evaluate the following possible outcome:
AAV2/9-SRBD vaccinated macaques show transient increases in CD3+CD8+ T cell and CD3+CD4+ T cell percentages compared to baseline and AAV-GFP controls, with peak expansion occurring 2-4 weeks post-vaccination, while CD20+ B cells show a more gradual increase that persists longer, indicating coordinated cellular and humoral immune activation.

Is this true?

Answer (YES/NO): NO